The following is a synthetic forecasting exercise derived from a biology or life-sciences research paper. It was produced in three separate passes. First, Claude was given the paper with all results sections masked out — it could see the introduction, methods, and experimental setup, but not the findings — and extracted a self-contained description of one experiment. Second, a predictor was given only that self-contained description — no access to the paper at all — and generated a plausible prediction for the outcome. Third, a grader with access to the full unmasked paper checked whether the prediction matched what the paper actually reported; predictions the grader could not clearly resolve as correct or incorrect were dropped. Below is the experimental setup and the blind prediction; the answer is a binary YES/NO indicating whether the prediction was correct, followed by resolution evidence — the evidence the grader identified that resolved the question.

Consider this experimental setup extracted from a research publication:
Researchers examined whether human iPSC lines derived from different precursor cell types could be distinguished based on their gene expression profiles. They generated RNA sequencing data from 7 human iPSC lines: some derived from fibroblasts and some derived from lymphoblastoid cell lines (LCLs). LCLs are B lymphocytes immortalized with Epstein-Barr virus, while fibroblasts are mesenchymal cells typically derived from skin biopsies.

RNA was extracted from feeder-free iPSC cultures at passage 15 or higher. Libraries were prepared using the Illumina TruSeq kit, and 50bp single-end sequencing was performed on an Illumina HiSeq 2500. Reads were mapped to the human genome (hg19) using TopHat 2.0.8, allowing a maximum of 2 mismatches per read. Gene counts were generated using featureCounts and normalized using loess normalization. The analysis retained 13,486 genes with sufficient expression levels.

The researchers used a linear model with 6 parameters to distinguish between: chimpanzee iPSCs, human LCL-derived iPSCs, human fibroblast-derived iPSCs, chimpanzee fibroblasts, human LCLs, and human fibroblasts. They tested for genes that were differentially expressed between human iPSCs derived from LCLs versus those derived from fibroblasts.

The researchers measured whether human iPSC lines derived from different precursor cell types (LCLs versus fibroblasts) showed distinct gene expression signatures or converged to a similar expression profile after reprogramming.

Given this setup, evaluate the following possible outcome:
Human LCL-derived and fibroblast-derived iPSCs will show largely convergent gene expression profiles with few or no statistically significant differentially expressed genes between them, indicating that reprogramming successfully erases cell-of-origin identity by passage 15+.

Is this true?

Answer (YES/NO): YES